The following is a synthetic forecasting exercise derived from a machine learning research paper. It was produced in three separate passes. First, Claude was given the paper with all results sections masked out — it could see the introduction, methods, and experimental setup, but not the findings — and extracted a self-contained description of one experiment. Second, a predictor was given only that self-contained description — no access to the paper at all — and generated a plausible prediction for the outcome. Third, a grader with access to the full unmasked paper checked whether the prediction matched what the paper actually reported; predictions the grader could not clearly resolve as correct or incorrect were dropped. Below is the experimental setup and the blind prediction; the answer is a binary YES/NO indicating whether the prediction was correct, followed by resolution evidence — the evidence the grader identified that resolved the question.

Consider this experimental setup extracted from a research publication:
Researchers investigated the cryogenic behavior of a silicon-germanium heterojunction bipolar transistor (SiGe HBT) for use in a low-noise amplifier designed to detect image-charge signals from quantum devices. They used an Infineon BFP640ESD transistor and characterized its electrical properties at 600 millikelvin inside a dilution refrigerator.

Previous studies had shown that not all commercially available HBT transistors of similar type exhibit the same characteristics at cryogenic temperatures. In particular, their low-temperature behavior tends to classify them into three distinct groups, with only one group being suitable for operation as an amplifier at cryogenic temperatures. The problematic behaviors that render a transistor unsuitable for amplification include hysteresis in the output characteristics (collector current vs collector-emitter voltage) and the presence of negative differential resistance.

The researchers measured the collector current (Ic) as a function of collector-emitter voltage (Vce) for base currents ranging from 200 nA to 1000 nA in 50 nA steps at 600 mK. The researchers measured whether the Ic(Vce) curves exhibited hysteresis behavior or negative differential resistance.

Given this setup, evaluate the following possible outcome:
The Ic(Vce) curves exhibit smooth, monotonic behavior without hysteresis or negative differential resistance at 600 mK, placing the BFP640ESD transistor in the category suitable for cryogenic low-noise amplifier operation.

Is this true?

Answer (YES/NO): YES